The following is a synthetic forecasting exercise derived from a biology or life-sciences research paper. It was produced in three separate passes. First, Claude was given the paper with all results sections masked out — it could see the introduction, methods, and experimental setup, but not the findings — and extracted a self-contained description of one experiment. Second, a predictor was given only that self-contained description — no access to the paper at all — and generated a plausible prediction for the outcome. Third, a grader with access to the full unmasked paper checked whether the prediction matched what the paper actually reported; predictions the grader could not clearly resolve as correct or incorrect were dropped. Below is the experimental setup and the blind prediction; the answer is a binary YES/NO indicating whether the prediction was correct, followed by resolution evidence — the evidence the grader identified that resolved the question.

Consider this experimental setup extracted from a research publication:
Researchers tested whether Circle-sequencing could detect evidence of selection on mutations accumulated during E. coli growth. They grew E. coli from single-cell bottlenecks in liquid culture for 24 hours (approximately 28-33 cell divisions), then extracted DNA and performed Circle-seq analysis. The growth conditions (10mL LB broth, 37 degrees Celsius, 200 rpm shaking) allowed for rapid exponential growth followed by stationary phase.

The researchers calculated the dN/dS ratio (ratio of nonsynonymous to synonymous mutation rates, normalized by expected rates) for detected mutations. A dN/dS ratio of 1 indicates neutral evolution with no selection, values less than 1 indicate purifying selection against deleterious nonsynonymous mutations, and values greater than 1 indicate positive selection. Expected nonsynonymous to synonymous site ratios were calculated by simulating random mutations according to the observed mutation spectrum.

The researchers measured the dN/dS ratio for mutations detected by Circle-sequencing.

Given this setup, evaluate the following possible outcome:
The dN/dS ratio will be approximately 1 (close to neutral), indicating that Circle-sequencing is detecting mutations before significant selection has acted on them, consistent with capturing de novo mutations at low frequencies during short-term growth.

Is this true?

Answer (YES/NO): NO